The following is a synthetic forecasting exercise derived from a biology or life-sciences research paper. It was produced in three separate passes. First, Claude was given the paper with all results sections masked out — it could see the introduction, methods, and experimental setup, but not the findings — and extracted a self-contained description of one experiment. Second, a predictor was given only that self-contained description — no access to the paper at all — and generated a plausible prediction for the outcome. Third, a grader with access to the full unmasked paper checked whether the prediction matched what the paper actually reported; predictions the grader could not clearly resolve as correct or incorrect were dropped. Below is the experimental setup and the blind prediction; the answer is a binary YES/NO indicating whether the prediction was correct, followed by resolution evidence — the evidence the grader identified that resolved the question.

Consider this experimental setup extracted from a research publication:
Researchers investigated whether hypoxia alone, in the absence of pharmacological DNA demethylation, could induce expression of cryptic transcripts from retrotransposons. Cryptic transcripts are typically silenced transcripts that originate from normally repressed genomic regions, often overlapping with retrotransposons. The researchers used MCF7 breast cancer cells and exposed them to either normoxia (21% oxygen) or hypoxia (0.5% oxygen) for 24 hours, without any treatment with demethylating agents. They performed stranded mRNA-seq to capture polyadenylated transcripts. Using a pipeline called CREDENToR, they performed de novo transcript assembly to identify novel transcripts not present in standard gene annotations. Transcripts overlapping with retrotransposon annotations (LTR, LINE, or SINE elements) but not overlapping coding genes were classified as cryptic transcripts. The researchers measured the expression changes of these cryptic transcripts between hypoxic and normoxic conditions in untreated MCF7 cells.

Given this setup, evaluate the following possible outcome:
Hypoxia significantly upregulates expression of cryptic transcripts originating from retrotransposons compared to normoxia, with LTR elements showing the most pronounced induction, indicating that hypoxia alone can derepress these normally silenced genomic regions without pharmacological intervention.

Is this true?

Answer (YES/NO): YES